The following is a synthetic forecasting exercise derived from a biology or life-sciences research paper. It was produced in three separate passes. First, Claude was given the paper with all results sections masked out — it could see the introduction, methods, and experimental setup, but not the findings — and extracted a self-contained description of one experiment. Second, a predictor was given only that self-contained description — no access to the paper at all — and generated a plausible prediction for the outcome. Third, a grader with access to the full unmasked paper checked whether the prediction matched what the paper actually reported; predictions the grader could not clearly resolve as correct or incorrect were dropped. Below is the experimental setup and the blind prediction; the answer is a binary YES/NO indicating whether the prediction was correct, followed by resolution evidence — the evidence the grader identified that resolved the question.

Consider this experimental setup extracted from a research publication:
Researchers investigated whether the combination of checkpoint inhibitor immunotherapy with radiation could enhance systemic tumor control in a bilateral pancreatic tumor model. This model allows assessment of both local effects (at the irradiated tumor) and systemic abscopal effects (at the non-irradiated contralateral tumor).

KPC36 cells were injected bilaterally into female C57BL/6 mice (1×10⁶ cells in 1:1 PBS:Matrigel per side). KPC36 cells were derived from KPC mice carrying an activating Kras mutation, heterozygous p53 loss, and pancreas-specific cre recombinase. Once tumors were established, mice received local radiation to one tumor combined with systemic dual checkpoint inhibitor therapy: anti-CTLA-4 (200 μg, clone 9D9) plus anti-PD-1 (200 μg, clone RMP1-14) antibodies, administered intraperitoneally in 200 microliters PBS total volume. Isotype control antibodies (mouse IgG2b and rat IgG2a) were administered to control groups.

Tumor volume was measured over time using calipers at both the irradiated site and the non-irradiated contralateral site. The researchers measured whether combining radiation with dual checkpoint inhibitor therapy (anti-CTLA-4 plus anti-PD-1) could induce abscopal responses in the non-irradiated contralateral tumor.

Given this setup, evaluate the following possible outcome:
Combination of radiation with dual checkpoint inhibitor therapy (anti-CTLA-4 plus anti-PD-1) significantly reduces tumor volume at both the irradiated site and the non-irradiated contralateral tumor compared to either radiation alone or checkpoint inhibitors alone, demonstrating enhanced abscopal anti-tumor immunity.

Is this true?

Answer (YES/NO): NO